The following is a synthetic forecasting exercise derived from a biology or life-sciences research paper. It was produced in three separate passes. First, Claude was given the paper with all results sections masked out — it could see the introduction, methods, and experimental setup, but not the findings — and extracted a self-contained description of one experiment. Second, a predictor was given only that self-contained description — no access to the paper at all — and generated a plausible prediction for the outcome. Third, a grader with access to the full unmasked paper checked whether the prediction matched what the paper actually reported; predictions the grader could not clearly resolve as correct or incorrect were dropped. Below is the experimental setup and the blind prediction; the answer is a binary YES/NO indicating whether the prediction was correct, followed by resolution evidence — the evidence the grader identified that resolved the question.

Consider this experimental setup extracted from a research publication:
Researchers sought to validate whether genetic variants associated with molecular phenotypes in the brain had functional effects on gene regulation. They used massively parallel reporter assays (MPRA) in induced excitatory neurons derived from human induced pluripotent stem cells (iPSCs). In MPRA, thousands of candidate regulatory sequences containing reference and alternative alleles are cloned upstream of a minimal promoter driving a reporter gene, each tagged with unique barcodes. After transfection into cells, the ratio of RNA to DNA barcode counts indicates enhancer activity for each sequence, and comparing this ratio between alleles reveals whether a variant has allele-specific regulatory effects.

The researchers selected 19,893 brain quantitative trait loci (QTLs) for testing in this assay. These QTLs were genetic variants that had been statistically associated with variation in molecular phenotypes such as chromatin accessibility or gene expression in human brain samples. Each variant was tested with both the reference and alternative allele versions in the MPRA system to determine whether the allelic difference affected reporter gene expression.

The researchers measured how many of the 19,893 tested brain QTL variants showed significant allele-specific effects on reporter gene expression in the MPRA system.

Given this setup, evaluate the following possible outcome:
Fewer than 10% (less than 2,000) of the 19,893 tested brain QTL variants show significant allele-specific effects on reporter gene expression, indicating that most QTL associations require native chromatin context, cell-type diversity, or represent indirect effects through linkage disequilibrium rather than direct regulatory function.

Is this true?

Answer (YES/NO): YES